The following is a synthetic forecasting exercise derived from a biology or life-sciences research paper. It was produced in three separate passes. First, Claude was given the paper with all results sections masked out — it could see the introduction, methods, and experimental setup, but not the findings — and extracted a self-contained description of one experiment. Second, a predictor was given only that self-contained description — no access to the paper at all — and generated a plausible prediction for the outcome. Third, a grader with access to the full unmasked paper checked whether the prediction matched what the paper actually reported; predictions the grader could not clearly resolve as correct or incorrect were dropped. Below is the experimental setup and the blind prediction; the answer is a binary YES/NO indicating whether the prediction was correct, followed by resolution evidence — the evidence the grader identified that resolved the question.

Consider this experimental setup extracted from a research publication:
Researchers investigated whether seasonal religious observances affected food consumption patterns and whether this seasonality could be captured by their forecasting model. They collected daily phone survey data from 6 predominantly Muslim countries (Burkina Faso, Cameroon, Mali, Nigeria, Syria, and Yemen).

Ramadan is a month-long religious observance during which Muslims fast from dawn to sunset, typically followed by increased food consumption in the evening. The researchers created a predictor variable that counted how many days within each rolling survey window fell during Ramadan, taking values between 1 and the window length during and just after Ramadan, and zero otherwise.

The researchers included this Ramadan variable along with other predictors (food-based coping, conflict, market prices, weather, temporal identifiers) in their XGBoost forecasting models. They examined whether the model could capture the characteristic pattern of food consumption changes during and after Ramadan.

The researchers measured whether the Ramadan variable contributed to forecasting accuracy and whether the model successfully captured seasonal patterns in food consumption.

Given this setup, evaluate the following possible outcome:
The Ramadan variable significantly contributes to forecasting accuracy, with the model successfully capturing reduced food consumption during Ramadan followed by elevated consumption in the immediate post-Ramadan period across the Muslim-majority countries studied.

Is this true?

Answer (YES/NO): NO